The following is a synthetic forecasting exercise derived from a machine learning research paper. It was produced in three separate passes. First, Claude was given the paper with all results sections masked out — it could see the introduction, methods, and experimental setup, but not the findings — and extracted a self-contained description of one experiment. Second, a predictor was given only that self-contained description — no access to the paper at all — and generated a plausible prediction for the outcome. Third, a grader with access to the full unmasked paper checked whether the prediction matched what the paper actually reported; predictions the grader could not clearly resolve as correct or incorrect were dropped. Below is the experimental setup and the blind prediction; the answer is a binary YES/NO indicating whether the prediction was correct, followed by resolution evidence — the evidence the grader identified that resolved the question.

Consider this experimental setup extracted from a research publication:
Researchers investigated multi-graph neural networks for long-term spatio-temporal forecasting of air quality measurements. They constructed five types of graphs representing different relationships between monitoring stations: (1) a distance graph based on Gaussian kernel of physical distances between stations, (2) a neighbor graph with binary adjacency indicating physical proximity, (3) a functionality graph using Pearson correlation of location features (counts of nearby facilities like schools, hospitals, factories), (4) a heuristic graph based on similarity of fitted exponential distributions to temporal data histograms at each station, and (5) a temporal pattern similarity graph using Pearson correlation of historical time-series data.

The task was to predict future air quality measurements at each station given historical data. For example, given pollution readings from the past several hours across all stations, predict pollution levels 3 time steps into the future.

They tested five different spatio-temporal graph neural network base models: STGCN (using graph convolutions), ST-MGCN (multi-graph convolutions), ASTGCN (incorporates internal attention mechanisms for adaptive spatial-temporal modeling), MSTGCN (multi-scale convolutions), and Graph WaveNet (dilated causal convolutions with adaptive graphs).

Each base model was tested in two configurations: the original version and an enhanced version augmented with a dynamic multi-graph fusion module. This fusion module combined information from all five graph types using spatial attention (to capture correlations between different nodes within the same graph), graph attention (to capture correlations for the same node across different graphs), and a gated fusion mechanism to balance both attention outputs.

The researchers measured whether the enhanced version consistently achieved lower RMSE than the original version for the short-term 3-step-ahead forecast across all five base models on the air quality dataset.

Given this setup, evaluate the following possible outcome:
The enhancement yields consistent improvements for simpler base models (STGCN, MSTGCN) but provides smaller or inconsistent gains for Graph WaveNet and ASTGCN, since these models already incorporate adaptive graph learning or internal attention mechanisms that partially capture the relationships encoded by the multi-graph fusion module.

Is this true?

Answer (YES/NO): NO